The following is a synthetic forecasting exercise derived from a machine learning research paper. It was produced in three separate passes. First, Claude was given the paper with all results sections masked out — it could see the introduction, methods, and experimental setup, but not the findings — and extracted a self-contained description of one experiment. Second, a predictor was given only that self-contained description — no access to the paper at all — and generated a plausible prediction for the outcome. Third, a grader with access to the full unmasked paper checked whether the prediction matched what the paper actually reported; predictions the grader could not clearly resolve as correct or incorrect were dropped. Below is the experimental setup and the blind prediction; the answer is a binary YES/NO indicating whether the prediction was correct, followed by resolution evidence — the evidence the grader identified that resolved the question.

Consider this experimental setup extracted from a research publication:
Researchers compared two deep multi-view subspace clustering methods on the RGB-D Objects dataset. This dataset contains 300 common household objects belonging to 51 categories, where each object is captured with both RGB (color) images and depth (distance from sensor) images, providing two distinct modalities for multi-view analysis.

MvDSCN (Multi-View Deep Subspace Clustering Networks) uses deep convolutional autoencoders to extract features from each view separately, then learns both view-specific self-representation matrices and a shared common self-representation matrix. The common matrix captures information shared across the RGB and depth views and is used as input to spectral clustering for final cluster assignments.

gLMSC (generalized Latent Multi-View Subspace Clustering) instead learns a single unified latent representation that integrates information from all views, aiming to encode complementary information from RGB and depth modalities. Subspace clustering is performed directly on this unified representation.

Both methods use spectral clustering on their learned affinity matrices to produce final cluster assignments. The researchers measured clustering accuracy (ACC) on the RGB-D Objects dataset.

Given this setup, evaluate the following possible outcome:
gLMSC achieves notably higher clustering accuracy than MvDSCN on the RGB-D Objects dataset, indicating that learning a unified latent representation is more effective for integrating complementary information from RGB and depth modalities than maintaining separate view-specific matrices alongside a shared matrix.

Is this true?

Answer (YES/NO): NO